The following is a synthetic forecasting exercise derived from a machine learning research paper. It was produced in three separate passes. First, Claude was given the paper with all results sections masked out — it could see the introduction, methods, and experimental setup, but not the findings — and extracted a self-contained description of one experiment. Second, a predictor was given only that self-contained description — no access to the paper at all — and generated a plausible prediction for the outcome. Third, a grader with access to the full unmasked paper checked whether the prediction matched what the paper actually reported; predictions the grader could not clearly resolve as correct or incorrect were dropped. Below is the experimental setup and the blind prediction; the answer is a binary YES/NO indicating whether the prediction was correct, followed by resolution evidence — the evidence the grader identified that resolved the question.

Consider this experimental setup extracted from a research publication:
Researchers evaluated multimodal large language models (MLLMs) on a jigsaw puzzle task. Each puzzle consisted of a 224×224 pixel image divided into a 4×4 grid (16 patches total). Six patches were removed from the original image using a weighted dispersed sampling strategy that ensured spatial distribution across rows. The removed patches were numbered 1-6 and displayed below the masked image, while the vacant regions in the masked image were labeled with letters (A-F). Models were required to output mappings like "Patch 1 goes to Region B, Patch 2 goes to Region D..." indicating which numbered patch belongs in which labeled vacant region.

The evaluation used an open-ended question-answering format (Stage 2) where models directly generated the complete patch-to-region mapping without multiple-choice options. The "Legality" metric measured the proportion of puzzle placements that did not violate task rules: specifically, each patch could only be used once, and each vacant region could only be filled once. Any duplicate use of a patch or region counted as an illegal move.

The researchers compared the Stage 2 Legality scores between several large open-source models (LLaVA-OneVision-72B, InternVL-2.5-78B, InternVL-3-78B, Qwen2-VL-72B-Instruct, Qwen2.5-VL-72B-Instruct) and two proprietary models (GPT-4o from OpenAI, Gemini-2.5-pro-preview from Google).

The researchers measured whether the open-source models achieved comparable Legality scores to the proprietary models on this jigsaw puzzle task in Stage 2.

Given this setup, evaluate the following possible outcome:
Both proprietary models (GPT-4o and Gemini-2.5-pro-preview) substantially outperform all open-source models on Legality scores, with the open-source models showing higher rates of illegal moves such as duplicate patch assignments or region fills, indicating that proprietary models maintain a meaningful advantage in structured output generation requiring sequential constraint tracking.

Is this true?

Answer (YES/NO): NO